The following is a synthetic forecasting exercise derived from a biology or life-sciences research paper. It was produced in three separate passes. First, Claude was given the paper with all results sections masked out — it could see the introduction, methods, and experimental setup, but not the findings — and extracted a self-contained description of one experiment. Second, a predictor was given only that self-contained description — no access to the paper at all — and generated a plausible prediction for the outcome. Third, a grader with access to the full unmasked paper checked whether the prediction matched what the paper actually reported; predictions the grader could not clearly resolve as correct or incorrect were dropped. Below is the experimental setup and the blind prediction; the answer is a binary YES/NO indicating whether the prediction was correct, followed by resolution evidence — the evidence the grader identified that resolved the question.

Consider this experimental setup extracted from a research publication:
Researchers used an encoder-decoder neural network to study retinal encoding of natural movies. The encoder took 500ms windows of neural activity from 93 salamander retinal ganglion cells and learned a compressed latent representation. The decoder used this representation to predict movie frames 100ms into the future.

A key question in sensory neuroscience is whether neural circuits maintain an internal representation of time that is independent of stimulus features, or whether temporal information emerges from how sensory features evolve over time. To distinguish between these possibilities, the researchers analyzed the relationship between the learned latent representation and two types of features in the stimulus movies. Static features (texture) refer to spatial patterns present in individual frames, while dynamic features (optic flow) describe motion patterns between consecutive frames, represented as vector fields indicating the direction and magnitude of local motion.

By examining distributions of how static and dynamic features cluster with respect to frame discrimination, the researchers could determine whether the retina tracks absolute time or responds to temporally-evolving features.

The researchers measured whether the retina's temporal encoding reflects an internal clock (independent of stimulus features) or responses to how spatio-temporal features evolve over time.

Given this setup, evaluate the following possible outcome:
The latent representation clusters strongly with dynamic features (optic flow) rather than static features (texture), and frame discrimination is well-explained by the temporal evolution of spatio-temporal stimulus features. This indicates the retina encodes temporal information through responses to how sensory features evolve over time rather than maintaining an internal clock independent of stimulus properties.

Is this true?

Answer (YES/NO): NO